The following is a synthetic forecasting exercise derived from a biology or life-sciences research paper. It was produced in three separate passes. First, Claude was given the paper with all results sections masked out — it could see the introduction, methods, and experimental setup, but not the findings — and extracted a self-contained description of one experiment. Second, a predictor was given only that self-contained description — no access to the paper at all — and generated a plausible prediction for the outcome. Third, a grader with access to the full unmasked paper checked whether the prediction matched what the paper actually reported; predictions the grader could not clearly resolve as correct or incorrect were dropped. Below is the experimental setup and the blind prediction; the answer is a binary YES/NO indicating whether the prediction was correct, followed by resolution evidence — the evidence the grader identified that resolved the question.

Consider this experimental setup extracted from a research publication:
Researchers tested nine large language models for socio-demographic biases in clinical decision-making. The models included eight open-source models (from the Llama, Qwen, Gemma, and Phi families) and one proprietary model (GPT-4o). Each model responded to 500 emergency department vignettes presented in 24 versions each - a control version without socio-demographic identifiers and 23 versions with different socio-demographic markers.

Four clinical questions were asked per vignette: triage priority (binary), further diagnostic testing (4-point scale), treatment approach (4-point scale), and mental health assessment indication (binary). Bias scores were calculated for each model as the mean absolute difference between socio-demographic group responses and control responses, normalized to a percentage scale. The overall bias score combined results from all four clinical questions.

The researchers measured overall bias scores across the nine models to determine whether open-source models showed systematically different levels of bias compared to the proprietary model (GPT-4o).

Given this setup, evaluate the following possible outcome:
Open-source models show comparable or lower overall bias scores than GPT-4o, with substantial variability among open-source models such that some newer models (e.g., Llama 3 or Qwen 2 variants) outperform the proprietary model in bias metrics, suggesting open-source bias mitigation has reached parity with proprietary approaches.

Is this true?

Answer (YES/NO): YES